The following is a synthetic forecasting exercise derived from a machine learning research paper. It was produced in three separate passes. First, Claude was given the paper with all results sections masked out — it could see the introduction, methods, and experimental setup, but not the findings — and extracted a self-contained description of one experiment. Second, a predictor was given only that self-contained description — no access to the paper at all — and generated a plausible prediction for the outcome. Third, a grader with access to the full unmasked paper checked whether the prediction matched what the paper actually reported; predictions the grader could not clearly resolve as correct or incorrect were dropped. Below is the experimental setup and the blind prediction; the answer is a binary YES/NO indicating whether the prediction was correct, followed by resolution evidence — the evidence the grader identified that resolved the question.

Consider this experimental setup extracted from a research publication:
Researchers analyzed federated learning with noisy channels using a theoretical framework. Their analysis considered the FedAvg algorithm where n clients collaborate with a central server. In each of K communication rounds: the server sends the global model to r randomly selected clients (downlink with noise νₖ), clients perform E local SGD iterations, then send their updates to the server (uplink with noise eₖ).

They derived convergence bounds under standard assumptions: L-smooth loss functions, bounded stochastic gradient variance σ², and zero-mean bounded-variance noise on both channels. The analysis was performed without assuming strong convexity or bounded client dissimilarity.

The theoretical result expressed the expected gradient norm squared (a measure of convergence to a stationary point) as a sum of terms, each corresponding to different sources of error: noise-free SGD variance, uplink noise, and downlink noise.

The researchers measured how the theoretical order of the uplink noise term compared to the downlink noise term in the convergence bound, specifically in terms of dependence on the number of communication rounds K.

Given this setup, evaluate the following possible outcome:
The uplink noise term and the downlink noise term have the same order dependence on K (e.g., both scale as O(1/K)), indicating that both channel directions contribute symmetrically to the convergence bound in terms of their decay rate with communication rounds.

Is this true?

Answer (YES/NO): NO